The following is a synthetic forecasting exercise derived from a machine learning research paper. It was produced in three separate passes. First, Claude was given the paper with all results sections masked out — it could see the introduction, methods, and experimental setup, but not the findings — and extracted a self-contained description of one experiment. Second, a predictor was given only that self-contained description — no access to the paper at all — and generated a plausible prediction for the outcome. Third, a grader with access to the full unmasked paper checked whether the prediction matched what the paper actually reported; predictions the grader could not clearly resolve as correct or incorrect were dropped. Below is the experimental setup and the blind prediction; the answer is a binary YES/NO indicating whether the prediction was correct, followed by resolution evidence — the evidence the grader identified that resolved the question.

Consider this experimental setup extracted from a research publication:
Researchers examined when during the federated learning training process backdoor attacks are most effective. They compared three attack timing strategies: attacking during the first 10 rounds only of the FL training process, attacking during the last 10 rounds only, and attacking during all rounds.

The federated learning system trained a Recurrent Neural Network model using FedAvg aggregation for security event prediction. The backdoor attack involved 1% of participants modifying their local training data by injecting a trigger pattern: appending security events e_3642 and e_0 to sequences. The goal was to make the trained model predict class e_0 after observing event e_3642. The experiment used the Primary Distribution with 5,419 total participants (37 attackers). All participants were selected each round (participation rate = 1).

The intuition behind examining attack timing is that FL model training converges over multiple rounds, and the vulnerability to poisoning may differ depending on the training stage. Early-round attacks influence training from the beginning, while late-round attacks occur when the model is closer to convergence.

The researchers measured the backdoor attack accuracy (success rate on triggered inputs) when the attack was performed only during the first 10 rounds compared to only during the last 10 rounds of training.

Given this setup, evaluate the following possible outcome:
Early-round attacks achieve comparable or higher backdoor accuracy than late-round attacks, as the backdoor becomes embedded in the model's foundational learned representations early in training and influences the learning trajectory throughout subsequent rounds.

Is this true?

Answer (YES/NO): NO